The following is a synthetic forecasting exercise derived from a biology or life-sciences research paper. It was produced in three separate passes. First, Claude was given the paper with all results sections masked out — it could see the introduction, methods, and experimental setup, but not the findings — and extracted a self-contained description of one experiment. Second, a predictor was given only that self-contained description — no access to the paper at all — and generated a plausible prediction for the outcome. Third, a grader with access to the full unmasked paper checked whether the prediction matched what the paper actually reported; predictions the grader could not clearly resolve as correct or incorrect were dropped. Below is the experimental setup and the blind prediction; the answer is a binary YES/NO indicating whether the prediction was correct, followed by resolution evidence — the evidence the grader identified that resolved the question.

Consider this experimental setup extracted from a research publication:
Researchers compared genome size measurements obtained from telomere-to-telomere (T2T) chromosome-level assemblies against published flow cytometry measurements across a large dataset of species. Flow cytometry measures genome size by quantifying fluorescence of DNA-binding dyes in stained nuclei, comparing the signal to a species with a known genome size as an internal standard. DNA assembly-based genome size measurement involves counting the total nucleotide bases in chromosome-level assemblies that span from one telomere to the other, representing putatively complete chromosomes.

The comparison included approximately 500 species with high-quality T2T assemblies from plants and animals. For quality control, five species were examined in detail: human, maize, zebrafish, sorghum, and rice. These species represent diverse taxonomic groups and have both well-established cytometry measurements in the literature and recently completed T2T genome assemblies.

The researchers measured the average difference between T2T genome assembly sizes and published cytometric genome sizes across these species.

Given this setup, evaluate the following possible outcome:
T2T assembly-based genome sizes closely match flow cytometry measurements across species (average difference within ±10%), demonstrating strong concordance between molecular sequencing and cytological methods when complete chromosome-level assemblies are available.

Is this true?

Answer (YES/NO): NO